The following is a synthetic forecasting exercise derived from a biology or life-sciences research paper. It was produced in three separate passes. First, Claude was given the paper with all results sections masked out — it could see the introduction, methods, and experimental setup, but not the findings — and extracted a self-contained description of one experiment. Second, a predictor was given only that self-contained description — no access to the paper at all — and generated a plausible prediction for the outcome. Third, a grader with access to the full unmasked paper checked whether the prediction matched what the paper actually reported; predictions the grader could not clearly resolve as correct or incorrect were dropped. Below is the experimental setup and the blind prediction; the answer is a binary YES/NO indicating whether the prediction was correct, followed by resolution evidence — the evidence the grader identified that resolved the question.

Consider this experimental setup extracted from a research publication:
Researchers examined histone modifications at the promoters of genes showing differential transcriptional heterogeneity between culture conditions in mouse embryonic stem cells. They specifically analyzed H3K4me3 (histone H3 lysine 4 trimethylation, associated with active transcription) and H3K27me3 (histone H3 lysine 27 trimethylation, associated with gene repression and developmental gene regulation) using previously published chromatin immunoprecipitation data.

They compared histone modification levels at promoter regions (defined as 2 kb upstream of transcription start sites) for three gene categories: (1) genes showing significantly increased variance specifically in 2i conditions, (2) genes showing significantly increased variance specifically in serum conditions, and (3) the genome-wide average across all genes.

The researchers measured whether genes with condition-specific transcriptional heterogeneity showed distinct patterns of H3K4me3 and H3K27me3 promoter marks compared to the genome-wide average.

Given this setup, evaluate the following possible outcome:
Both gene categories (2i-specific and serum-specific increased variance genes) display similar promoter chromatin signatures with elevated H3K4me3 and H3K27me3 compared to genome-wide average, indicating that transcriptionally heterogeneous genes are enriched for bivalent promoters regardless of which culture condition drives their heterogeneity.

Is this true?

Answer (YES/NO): NO